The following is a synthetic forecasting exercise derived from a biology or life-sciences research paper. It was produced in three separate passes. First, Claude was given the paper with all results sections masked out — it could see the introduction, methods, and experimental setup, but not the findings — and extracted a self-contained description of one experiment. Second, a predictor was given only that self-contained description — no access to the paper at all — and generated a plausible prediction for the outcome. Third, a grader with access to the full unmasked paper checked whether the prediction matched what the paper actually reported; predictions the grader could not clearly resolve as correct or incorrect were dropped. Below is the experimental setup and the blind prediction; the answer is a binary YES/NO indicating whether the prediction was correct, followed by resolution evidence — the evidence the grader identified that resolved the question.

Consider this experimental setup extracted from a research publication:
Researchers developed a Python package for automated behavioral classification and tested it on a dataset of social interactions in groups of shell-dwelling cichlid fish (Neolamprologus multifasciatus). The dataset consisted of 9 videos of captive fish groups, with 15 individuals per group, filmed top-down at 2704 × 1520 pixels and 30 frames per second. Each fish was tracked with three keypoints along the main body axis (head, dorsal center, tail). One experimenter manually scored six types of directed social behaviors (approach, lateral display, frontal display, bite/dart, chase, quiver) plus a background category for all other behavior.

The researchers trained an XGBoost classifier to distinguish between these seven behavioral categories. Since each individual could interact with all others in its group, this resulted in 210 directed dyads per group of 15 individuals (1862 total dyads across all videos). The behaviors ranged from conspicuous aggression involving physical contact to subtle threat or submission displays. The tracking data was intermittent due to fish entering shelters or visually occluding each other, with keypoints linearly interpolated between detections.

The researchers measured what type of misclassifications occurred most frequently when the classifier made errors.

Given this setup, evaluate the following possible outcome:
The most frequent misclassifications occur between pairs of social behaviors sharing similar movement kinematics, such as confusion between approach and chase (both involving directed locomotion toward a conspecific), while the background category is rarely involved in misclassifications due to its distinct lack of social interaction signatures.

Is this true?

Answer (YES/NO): NO